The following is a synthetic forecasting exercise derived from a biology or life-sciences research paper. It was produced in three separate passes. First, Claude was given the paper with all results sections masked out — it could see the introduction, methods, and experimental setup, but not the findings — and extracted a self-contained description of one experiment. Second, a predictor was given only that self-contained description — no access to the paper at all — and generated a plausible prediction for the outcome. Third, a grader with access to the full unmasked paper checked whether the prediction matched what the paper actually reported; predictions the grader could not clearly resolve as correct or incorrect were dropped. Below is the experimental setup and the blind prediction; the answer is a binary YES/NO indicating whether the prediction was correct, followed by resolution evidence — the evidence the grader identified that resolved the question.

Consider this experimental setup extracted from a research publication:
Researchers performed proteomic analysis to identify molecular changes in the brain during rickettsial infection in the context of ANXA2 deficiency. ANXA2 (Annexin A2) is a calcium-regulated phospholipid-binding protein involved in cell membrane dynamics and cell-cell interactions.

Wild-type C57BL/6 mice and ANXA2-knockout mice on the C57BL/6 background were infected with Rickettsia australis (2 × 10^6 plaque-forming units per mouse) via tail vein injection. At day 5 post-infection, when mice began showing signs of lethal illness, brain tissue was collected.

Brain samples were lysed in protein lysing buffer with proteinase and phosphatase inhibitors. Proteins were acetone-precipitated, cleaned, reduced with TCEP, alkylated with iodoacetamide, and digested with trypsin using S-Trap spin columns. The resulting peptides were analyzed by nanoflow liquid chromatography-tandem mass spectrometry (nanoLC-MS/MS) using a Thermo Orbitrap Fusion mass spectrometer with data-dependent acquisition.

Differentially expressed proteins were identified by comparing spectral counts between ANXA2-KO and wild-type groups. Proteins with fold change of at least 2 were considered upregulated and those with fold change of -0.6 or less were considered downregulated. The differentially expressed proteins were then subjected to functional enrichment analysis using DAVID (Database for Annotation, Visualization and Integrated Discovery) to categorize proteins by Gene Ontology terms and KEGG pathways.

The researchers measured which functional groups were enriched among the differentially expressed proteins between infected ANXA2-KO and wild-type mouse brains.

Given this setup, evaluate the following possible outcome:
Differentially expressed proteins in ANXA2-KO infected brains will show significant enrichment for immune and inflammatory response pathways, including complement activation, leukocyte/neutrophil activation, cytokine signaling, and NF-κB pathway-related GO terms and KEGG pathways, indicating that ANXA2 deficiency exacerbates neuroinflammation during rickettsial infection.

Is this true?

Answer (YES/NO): NO